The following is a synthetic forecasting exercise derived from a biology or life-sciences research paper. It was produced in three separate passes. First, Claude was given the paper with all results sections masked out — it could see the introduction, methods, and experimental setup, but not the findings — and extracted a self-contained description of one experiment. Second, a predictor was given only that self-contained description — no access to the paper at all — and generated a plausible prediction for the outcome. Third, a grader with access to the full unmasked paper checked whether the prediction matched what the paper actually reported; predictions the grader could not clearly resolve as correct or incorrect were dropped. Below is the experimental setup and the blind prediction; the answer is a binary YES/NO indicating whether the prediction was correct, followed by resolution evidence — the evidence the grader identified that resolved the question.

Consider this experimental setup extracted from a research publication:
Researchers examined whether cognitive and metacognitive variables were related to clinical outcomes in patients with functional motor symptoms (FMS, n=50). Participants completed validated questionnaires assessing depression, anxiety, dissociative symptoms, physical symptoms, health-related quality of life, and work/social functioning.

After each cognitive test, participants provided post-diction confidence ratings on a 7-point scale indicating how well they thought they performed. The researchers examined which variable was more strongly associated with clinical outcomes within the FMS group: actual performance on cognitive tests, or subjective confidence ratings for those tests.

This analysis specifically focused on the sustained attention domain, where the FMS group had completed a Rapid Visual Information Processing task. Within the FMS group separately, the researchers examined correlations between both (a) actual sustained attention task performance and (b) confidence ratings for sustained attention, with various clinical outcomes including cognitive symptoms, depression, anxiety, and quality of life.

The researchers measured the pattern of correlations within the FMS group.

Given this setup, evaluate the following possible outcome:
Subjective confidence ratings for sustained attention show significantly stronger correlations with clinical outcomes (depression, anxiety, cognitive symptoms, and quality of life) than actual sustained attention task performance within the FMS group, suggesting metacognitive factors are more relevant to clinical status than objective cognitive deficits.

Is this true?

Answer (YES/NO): YES